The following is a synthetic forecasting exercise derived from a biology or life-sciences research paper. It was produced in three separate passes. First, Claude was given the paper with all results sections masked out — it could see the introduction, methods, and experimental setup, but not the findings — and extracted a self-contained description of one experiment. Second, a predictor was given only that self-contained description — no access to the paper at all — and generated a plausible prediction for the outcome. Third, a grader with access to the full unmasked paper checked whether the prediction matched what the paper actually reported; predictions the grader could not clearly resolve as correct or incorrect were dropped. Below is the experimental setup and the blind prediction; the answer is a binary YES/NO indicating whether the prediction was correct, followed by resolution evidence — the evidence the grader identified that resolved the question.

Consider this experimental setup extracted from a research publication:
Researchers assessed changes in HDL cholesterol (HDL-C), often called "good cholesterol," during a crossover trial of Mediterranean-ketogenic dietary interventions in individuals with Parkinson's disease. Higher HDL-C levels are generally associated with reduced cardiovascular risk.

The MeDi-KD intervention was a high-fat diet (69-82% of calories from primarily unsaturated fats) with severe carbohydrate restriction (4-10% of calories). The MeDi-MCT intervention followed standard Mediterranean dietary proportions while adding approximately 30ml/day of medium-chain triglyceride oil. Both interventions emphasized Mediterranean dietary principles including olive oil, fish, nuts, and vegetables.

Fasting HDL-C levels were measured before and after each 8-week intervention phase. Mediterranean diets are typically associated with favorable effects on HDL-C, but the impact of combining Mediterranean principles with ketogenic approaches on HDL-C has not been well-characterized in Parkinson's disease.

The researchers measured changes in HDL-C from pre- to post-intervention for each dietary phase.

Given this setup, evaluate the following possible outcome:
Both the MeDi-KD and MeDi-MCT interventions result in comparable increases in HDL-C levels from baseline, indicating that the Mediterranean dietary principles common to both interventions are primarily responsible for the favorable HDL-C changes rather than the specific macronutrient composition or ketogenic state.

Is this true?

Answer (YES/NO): NO